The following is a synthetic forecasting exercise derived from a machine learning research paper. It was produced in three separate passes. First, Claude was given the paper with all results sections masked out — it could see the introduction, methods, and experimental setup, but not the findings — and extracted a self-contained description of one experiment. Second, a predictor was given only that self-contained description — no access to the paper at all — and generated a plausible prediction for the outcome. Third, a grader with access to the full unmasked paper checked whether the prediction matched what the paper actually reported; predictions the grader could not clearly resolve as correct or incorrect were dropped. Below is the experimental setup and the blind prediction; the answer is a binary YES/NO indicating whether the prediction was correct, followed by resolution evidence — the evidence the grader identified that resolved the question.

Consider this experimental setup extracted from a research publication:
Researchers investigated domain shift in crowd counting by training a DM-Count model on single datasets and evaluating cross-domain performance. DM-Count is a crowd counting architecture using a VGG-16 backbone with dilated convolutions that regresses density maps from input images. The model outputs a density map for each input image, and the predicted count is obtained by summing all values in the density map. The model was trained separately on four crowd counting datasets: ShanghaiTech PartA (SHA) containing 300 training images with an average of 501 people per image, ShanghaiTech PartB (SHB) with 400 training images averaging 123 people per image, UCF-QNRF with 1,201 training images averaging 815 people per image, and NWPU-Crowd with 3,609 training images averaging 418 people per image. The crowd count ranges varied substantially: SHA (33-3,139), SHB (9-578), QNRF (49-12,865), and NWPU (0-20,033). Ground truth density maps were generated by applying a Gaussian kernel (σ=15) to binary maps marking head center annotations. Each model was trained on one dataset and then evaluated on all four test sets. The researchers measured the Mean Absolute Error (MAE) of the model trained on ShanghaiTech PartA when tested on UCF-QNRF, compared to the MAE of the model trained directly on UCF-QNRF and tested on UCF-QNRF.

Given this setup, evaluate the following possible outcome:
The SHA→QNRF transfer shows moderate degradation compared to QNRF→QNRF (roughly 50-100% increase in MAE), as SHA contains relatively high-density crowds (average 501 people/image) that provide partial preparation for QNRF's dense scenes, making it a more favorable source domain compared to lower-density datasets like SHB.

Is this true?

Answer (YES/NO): YES